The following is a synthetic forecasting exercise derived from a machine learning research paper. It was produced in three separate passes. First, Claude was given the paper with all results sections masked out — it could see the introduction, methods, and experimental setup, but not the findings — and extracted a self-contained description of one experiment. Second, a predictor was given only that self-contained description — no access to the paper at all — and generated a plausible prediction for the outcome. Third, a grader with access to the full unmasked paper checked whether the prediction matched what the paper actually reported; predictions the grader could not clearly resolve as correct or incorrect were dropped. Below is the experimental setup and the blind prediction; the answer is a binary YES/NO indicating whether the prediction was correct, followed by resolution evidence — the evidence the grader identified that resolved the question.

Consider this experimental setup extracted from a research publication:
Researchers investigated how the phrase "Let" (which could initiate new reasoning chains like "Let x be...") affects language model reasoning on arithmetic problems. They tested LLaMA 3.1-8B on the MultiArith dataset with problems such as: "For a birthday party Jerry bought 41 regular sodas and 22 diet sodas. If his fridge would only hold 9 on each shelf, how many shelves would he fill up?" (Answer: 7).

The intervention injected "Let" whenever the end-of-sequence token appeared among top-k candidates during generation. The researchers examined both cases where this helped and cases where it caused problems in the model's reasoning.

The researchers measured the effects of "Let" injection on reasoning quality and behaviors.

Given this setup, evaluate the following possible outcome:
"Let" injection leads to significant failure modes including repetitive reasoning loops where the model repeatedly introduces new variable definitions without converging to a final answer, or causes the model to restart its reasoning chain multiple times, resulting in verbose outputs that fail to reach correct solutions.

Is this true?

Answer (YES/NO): NO